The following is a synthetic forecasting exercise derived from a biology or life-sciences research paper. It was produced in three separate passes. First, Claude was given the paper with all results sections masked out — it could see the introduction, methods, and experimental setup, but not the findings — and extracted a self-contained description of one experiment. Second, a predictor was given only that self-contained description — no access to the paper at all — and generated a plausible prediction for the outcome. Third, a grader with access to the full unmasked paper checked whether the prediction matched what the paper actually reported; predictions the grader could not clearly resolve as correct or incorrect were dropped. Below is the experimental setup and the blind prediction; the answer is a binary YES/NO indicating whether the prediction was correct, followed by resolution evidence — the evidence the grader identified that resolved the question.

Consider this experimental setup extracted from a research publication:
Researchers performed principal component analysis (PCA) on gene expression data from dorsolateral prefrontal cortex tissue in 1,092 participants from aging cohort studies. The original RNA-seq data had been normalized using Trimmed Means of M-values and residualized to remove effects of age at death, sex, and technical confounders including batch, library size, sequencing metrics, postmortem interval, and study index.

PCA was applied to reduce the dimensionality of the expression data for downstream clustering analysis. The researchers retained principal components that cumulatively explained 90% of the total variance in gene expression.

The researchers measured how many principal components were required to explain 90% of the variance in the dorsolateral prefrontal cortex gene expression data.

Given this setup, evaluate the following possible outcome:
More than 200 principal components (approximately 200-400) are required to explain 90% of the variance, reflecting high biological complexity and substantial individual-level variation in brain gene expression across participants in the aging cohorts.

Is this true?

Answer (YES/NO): YES